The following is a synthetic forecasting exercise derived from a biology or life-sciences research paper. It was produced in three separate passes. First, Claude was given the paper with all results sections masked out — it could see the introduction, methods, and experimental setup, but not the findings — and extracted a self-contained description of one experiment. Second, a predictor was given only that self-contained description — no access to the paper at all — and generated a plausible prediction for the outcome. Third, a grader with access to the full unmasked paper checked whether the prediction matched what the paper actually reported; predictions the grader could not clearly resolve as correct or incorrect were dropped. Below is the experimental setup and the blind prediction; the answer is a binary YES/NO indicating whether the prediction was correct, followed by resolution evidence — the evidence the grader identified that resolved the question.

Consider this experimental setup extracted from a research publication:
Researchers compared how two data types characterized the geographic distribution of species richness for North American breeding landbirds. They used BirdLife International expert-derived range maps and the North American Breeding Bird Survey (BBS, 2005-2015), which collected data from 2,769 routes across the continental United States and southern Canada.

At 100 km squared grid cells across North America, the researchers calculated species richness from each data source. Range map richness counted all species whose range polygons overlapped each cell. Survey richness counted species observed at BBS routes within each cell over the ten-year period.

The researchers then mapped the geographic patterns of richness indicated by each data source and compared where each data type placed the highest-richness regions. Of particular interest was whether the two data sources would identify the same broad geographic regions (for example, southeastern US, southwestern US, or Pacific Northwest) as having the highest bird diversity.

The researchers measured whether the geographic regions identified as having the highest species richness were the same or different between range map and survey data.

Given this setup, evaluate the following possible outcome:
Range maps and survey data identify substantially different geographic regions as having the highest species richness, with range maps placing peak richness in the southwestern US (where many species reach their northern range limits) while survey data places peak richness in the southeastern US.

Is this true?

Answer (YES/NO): NO